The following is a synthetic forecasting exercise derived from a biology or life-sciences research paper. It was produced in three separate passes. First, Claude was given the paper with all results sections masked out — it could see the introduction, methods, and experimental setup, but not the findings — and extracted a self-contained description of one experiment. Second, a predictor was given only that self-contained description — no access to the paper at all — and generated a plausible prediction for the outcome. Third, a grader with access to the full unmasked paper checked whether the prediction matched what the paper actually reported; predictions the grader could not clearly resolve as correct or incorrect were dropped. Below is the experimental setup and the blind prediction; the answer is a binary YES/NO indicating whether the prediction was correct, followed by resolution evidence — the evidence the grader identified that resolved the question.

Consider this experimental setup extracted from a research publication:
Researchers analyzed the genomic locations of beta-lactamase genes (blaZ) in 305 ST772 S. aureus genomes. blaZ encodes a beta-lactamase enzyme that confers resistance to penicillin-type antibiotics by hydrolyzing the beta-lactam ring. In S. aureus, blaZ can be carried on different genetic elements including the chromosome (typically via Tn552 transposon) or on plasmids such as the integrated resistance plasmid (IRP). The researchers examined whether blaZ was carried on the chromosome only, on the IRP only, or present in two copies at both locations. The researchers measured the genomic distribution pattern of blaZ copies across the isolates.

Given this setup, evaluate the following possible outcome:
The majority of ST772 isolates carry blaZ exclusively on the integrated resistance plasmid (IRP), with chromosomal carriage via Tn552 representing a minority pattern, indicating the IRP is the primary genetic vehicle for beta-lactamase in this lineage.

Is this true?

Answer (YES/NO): NO